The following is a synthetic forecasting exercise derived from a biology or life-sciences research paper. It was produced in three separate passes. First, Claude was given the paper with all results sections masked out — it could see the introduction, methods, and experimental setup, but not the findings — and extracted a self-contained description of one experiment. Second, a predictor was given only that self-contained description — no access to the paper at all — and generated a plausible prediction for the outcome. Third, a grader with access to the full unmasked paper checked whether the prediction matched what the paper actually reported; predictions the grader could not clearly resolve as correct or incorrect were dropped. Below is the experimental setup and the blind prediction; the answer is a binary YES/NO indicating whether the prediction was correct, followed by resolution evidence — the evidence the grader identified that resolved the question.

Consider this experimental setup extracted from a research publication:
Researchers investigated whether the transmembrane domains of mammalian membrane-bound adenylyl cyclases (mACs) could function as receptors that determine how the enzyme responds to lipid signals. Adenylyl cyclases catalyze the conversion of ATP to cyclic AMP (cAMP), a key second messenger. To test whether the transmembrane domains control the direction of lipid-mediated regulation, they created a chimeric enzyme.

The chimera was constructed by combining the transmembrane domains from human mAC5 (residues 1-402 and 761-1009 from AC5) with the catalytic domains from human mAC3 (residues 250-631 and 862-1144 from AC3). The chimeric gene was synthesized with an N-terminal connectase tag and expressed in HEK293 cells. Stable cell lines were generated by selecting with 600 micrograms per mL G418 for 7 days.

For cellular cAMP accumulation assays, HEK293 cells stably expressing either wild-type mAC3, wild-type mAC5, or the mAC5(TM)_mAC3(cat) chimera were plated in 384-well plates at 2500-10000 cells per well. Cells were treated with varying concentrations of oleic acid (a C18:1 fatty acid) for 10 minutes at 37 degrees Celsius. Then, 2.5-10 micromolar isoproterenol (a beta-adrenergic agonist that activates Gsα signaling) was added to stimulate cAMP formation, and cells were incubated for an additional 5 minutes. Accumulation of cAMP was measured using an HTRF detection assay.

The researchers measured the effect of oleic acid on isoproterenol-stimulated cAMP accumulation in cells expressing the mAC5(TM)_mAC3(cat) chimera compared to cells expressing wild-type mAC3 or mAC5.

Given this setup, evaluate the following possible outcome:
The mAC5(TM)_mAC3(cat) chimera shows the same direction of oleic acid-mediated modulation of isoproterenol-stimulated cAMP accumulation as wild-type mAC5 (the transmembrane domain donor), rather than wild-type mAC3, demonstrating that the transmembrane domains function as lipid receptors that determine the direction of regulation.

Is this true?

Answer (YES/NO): YES